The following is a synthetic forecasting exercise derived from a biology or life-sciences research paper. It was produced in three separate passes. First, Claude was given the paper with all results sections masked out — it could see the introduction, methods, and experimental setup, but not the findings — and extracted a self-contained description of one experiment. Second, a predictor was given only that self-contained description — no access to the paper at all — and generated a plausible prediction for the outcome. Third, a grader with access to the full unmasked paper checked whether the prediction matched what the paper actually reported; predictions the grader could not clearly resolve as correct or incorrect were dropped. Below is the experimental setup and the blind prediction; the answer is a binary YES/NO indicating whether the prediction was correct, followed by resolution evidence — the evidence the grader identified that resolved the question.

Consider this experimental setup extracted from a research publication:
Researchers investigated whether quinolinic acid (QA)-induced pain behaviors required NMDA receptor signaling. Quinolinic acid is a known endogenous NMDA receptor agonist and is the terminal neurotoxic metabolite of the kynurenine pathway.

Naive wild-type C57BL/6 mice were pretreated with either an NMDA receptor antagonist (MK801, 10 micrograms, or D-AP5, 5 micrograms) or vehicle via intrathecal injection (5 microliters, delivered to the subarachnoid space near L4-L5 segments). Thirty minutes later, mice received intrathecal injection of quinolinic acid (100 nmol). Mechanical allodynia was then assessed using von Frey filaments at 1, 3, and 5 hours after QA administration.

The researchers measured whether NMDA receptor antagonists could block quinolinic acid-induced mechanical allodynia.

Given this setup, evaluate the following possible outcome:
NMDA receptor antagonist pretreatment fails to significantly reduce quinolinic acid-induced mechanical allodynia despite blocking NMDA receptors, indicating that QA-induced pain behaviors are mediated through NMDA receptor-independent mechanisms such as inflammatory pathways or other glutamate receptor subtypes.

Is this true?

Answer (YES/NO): NO